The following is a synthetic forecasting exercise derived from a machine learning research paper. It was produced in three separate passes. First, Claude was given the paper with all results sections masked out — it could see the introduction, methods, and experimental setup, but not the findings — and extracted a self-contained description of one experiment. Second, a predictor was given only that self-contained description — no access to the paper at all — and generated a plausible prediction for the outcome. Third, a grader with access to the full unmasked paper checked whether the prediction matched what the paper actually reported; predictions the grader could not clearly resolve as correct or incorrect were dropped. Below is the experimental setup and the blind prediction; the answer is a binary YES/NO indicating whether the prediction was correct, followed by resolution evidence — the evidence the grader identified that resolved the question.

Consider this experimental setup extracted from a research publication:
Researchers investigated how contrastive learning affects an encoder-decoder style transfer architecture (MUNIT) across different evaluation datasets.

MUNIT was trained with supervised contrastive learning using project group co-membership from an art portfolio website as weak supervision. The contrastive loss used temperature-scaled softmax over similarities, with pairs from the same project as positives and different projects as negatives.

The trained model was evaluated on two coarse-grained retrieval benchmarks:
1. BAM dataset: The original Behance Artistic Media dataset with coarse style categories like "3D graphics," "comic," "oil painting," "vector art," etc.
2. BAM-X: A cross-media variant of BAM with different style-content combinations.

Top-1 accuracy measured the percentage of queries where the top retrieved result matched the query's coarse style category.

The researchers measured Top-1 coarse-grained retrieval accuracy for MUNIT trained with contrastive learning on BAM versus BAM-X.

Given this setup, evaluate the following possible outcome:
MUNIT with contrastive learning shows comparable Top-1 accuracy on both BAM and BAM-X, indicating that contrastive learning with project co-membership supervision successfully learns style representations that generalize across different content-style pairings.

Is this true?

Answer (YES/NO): NO